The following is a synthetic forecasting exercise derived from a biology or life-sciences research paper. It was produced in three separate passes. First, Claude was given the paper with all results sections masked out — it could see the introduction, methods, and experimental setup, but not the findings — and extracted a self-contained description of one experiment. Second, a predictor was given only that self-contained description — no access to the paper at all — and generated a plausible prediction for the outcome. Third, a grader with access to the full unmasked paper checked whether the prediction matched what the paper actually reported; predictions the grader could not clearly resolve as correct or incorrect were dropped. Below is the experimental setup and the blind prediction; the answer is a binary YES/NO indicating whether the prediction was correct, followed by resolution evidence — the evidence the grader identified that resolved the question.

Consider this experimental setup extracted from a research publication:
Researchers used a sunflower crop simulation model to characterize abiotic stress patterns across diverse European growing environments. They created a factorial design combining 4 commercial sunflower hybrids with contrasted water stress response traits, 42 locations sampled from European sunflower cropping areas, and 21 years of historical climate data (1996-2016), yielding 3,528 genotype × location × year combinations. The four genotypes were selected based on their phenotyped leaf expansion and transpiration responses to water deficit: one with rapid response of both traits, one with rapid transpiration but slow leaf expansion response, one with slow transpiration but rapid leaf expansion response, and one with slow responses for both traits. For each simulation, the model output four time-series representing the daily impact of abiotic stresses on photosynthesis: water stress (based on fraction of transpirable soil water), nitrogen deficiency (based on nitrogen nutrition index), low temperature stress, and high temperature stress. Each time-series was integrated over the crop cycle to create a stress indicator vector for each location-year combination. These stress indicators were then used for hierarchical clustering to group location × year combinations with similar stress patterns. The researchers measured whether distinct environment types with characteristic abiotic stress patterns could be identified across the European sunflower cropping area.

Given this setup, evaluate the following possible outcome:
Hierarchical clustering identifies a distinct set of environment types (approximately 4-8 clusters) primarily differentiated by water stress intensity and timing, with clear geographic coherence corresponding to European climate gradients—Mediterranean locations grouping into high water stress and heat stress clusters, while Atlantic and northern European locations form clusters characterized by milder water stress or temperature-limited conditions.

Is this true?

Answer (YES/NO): NO